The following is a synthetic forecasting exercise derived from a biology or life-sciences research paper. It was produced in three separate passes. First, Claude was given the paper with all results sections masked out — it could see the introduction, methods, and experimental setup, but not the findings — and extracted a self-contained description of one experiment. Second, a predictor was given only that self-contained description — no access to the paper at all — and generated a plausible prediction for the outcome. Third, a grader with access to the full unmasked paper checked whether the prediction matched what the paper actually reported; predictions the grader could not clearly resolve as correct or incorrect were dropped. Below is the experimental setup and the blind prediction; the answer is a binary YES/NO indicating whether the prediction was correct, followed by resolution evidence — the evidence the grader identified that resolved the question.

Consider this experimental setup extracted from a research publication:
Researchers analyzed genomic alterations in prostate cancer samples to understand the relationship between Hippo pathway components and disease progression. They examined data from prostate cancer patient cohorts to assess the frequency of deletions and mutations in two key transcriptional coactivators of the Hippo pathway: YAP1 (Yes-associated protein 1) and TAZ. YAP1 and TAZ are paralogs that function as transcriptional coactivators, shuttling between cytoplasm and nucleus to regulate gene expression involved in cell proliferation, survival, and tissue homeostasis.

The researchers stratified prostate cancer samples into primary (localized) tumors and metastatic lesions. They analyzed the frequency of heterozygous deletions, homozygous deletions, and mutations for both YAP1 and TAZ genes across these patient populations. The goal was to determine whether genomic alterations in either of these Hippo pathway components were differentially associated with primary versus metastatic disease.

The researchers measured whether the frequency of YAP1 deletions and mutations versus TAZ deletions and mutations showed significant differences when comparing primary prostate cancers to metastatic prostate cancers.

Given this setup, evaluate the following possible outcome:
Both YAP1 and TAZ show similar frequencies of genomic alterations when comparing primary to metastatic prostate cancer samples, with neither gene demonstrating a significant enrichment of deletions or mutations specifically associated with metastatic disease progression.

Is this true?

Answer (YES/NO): NO